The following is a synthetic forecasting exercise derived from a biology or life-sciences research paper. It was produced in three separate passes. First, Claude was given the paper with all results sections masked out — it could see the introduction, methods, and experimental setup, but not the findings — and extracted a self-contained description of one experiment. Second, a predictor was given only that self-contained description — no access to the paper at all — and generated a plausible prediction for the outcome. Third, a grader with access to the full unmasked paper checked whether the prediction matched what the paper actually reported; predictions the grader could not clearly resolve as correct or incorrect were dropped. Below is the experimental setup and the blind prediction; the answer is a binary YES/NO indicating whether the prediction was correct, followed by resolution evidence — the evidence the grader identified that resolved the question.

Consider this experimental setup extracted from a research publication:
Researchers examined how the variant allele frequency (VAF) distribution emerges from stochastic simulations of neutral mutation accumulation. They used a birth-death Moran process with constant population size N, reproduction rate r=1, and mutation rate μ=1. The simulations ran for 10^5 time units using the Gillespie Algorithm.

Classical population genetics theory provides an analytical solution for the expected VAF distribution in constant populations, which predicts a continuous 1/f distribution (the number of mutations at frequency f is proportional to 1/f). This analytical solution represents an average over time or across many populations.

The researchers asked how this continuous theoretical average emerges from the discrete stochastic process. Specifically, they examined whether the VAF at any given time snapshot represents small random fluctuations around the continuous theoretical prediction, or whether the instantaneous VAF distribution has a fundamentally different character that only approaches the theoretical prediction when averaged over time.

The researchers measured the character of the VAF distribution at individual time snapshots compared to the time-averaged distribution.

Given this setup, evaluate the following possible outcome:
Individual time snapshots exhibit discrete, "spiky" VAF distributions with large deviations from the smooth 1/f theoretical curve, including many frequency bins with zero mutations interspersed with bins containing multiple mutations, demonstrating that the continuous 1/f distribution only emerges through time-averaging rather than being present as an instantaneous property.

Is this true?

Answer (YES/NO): YES